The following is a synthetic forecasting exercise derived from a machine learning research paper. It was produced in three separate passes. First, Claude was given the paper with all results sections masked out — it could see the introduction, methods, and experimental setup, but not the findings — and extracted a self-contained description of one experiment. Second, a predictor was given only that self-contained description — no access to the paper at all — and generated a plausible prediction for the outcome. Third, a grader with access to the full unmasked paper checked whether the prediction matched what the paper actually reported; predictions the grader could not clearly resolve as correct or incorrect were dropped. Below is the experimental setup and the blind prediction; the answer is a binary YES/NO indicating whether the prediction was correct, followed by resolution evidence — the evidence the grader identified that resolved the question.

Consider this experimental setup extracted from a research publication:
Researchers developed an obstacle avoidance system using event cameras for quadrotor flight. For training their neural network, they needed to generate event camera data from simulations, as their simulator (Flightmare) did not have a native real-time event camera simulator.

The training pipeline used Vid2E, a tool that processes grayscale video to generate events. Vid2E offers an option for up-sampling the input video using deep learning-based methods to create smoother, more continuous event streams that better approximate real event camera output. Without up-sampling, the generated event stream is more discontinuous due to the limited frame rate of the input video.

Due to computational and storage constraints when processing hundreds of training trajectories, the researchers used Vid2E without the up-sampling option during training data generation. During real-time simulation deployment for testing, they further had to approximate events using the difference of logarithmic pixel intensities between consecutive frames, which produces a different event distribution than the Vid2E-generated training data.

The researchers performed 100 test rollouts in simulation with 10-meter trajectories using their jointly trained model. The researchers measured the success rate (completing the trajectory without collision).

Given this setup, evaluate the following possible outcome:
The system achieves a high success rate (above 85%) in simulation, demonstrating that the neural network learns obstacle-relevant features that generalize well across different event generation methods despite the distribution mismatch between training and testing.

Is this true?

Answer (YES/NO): NO